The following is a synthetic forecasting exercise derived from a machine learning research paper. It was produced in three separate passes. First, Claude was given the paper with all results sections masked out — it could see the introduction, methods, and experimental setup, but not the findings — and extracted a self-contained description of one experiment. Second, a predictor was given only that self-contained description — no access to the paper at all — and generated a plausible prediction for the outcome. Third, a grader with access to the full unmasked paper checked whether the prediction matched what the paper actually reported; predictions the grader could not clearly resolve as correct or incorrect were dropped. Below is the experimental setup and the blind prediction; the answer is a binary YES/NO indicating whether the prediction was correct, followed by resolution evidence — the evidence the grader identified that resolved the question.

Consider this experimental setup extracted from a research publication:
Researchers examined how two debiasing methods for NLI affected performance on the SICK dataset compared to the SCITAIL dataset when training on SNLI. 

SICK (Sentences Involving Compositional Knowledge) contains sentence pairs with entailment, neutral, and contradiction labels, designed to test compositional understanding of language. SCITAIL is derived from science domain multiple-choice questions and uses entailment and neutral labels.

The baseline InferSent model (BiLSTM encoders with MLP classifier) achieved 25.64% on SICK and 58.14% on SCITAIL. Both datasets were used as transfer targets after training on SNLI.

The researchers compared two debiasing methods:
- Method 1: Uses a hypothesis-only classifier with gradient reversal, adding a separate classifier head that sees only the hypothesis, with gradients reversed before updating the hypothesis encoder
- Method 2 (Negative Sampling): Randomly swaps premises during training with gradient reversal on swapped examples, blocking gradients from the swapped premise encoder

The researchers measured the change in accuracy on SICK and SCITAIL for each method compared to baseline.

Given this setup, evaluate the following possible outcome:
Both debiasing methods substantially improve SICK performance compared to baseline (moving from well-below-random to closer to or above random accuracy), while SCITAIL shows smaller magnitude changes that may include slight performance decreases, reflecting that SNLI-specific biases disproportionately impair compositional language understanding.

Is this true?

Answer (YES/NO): NO